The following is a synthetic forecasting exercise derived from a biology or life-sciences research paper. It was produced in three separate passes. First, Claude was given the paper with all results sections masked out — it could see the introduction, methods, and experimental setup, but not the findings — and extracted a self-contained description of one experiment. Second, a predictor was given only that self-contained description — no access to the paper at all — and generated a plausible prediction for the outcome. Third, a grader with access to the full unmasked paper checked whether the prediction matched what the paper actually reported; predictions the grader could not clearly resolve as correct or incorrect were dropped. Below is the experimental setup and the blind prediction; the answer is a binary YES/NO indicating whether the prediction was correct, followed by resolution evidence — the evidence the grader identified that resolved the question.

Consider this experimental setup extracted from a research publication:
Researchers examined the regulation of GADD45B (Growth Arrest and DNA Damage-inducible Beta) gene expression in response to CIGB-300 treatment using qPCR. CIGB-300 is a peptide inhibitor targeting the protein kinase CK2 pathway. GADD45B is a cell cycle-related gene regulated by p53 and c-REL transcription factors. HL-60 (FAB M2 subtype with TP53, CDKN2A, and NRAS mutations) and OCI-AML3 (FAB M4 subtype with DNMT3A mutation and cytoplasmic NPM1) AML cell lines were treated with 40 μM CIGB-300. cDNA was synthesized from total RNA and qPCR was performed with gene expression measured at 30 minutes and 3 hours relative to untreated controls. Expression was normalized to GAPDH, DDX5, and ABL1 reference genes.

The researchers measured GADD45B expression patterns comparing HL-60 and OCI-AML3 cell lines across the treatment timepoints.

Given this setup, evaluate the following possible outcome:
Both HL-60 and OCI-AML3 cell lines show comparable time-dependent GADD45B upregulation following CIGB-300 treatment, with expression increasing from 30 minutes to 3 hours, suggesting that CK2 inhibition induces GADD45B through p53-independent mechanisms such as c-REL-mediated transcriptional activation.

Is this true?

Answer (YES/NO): NO